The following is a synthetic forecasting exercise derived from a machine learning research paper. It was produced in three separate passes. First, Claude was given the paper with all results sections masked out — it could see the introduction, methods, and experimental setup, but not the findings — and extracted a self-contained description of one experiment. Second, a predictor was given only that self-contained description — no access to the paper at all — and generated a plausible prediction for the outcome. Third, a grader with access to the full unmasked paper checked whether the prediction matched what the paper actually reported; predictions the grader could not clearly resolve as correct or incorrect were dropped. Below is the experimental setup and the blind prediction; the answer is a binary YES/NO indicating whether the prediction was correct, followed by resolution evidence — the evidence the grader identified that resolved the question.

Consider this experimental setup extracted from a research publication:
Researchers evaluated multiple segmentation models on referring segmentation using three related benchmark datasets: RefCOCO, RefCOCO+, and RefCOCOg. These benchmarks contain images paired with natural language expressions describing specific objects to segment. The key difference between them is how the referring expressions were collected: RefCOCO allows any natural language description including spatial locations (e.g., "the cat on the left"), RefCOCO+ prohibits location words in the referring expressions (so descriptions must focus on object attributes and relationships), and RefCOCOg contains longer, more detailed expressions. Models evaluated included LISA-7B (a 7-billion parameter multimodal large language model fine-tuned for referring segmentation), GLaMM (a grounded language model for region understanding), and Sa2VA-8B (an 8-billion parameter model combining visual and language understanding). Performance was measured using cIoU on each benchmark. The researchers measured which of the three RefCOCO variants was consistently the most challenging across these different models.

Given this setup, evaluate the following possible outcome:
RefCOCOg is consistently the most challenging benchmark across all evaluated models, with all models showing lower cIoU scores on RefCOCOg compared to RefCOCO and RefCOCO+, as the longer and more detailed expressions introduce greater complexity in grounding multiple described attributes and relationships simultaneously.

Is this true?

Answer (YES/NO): NO